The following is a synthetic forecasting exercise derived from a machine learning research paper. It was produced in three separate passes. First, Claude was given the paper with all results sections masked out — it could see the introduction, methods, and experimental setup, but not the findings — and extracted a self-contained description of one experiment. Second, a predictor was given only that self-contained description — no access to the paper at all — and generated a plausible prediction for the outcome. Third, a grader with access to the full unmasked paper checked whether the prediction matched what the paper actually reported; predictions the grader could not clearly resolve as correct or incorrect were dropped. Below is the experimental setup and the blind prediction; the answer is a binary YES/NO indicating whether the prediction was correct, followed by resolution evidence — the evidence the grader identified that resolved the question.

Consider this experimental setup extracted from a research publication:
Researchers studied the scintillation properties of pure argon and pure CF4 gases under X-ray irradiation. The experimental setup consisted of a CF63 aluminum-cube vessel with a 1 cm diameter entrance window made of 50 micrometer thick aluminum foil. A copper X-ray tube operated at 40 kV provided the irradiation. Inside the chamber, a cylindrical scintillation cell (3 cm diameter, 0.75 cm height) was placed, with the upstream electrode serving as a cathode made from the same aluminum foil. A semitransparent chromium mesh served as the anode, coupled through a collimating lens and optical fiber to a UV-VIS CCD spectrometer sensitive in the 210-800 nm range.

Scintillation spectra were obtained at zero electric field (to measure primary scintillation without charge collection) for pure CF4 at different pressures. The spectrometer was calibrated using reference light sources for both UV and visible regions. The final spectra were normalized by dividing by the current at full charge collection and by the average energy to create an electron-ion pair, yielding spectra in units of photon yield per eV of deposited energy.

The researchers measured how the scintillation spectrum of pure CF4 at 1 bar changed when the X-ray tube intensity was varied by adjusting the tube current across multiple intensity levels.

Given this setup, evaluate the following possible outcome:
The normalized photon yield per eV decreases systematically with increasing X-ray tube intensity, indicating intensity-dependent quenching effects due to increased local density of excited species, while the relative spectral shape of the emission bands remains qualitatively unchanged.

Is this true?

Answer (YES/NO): NO